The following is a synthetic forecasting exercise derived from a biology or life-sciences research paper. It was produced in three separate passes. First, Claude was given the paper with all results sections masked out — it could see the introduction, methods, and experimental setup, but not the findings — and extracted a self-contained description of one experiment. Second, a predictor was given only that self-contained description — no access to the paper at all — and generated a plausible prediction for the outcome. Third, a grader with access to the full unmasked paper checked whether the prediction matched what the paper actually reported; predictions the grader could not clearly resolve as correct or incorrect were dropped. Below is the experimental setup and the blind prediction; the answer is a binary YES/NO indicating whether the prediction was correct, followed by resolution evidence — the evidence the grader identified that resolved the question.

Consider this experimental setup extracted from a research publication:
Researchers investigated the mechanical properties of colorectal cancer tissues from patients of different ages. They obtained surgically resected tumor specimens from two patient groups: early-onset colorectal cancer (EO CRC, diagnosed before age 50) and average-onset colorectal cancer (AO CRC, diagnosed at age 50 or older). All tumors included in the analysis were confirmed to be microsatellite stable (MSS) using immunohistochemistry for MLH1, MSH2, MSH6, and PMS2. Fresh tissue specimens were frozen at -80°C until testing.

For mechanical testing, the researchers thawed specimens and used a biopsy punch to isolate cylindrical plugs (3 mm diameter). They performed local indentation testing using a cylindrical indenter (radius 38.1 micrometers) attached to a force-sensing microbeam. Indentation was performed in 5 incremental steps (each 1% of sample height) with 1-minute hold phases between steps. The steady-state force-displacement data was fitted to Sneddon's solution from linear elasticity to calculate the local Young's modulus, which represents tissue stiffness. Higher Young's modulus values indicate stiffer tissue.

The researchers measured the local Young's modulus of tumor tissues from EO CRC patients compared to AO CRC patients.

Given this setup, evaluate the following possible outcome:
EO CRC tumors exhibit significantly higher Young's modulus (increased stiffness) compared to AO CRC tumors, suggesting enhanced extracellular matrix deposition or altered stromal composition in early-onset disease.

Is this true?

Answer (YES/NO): YES